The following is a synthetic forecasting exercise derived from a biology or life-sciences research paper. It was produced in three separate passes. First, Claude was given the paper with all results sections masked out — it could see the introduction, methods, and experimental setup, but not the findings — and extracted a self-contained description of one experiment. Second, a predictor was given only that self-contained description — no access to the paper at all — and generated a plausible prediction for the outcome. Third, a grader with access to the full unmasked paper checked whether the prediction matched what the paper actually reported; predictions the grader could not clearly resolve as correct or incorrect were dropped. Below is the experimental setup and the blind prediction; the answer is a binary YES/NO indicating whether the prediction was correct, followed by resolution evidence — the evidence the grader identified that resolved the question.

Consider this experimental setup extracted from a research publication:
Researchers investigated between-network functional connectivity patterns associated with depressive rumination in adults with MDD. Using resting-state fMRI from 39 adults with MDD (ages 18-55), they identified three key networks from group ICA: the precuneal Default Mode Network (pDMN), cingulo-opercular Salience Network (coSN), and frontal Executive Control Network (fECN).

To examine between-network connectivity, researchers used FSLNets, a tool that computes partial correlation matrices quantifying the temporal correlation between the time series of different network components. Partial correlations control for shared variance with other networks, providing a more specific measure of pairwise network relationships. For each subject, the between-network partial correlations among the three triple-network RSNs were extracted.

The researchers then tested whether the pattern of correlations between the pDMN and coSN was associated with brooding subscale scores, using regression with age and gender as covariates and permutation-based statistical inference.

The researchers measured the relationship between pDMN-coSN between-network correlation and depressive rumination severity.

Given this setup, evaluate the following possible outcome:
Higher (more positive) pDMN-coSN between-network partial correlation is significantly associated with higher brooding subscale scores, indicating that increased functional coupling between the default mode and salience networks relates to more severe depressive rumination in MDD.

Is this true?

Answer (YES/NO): NO